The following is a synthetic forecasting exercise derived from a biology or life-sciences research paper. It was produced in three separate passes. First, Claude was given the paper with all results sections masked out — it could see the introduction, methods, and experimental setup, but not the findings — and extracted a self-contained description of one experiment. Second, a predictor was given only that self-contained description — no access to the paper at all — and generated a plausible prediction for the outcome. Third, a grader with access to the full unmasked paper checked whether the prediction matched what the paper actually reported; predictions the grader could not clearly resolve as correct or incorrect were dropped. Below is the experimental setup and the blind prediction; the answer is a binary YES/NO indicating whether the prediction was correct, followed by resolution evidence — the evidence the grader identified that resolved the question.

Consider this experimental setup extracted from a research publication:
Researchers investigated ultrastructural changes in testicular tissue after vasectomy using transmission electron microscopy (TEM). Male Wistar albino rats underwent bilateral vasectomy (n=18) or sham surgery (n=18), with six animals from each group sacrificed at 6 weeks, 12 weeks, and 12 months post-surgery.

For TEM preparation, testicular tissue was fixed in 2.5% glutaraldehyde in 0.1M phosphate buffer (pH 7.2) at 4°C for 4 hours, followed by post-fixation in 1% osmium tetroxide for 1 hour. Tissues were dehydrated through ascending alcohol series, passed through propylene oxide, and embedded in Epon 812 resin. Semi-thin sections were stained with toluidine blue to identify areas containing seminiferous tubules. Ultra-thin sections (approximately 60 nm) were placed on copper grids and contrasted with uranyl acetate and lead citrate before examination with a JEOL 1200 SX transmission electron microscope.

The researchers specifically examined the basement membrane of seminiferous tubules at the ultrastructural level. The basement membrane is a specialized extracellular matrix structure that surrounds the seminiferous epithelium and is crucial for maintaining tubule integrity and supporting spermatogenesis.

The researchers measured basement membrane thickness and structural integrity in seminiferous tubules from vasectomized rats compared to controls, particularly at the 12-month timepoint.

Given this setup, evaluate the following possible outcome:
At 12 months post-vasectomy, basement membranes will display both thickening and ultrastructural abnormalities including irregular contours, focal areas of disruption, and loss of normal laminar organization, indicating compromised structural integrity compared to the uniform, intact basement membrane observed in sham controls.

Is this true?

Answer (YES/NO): NO